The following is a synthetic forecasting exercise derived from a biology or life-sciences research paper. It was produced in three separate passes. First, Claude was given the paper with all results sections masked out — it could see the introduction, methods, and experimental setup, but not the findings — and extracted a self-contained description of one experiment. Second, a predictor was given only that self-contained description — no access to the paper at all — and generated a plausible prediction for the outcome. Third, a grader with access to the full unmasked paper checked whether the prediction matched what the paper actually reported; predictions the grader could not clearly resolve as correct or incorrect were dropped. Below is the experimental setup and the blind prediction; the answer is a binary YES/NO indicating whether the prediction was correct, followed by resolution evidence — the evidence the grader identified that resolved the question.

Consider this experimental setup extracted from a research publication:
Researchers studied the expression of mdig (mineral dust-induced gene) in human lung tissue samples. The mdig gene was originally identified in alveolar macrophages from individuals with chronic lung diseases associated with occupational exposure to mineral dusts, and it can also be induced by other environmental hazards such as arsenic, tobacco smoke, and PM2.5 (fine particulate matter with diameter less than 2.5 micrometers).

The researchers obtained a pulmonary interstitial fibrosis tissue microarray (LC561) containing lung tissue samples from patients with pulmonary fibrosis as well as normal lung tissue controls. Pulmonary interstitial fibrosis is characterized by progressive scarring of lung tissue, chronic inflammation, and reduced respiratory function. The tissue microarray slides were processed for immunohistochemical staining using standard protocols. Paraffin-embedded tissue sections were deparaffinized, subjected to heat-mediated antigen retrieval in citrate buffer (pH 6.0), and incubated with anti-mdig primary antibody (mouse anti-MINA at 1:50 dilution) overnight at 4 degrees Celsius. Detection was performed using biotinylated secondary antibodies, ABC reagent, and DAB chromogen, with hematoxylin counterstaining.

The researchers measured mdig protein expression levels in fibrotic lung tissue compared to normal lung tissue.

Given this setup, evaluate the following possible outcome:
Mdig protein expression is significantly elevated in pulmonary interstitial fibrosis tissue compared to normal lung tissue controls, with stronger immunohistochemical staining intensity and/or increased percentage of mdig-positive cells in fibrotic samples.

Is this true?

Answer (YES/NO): YES